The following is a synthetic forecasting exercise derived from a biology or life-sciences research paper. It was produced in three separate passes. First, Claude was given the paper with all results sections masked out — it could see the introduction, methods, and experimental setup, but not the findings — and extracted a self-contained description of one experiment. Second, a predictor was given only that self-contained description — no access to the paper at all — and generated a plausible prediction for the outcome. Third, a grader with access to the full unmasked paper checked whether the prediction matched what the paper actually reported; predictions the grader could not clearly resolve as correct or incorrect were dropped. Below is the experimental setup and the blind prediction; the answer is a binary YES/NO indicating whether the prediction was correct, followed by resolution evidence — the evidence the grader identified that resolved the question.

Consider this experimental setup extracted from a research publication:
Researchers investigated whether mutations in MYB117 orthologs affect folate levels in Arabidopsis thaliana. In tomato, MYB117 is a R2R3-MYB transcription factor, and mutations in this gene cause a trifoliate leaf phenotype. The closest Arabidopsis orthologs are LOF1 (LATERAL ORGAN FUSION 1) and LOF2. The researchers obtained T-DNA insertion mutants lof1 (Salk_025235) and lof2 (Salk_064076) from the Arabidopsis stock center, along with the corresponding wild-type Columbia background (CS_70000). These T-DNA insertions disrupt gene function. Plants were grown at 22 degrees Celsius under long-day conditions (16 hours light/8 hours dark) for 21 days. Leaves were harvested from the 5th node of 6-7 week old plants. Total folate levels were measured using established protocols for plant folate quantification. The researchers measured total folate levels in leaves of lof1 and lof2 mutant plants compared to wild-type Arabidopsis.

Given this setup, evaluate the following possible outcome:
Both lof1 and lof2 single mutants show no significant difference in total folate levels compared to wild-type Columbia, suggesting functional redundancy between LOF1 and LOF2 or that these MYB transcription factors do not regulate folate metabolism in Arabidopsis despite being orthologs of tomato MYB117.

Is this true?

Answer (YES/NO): NO